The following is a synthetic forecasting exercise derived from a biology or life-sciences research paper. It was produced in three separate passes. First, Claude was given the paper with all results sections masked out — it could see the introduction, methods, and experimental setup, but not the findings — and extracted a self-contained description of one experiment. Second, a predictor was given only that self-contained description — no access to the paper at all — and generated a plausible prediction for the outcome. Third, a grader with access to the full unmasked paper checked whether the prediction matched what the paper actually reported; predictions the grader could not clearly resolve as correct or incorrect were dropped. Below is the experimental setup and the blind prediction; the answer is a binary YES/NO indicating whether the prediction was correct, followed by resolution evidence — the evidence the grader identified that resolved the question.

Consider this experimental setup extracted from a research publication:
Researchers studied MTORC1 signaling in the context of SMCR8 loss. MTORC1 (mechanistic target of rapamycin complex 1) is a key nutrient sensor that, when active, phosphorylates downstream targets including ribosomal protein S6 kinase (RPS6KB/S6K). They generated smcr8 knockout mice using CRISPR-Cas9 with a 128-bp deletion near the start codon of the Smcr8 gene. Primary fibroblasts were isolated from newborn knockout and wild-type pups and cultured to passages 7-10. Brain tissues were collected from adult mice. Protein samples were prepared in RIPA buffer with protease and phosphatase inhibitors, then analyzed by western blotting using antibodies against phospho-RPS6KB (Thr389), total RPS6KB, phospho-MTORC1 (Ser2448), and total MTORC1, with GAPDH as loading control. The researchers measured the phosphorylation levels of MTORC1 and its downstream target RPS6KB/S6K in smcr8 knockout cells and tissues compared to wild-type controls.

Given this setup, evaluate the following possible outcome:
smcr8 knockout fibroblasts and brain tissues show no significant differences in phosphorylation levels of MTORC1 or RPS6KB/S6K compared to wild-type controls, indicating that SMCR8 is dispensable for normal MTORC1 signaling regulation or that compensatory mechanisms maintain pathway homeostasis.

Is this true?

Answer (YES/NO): NO